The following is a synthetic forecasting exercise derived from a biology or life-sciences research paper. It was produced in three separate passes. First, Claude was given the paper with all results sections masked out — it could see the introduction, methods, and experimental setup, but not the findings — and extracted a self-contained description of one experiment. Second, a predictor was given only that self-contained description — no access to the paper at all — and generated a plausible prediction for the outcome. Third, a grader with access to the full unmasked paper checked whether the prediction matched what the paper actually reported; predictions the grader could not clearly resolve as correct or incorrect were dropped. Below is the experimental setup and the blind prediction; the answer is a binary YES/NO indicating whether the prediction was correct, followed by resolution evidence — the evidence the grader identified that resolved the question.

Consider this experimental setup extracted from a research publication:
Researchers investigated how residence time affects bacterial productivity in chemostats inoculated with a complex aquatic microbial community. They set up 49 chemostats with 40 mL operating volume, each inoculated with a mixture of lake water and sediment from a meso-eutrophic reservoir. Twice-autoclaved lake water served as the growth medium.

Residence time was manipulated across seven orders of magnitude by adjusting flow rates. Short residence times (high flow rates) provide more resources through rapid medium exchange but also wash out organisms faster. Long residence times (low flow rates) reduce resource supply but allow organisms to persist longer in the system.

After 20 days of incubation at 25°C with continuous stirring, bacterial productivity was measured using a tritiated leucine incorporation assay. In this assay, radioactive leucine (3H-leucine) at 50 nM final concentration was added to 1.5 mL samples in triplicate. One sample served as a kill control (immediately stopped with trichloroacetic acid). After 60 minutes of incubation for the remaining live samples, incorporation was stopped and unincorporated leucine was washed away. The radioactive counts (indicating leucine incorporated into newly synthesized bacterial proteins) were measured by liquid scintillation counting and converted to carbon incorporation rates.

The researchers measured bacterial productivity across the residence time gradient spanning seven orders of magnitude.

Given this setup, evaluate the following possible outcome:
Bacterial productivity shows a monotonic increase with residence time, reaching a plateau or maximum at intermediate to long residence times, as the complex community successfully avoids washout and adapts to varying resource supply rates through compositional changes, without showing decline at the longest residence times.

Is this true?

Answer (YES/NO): NO